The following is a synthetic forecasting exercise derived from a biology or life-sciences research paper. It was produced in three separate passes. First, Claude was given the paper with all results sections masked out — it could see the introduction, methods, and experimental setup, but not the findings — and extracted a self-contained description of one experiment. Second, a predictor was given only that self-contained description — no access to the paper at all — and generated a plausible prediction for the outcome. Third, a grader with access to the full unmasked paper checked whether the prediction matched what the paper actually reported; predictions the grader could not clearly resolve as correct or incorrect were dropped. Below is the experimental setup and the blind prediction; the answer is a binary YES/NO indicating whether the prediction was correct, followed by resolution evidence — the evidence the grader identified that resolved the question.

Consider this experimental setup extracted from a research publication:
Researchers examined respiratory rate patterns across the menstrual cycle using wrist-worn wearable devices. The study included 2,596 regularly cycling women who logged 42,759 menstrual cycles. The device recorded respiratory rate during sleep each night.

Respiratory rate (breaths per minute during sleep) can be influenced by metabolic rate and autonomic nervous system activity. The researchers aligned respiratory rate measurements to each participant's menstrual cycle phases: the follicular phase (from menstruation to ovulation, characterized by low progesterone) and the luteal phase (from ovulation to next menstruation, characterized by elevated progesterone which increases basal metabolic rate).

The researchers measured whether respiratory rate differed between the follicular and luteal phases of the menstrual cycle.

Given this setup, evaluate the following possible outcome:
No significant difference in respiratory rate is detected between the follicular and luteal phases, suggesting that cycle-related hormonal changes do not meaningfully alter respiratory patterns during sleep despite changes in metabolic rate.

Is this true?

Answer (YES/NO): NO